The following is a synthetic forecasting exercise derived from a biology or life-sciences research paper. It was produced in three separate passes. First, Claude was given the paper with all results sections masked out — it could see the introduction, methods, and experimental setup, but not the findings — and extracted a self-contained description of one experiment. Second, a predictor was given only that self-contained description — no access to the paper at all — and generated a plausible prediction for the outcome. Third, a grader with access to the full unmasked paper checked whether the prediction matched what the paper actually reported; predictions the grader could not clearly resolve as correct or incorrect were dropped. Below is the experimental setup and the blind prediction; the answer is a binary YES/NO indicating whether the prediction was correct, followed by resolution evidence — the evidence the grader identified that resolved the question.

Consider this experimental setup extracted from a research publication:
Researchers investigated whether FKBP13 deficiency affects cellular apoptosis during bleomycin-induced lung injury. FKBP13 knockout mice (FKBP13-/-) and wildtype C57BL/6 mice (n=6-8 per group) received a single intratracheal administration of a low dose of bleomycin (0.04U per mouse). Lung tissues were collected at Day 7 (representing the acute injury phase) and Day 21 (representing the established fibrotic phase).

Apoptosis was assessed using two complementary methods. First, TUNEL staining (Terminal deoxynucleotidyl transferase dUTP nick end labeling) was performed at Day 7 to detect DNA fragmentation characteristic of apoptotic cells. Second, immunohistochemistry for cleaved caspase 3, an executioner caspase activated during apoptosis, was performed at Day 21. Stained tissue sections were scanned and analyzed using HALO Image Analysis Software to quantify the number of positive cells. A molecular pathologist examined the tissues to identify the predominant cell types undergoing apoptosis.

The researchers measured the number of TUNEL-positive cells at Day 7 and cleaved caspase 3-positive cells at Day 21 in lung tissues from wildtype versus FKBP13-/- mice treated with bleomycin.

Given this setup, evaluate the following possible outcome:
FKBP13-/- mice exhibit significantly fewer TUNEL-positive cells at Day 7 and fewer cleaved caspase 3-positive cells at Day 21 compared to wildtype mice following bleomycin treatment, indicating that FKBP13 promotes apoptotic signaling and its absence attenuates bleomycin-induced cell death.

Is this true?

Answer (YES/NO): NO